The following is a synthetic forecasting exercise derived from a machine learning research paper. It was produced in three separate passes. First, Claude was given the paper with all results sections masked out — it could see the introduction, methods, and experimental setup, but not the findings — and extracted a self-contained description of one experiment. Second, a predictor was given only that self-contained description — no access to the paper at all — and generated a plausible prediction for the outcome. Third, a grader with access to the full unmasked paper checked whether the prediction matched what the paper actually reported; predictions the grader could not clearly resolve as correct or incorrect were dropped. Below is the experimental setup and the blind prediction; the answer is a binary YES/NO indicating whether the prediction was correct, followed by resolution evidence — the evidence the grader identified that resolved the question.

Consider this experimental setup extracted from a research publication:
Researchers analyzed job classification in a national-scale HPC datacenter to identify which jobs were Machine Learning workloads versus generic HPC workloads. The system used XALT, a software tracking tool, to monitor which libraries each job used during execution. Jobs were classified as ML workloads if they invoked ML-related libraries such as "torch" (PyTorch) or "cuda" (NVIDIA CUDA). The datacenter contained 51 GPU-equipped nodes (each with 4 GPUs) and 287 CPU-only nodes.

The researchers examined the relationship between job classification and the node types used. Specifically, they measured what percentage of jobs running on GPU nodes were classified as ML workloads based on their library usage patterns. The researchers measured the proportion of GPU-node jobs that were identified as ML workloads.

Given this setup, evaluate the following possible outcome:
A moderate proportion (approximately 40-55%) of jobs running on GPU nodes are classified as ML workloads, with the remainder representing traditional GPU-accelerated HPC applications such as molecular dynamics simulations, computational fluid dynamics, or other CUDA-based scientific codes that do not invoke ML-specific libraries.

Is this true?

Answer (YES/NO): NO